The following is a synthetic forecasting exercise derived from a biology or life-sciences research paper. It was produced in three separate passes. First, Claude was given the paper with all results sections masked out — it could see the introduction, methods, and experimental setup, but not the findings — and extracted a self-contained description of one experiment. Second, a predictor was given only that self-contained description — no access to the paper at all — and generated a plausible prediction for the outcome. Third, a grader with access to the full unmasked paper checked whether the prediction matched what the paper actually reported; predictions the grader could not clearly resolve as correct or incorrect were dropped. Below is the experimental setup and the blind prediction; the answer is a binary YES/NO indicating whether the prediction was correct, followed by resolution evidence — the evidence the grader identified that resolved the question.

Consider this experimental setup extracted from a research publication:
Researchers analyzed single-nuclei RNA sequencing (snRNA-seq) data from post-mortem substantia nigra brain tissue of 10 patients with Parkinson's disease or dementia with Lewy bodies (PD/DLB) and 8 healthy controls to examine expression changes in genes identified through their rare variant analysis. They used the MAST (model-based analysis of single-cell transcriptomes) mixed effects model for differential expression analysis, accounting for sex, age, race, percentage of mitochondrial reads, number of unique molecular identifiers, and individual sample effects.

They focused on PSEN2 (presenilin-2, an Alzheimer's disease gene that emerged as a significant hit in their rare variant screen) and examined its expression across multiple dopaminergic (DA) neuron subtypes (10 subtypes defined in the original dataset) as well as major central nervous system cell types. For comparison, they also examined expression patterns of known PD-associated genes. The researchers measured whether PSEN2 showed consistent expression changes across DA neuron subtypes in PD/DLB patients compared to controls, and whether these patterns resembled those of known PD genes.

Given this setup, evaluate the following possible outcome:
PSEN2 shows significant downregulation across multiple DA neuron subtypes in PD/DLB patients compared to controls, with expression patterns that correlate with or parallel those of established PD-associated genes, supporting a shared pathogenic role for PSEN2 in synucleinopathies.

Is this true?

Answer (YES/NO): YES